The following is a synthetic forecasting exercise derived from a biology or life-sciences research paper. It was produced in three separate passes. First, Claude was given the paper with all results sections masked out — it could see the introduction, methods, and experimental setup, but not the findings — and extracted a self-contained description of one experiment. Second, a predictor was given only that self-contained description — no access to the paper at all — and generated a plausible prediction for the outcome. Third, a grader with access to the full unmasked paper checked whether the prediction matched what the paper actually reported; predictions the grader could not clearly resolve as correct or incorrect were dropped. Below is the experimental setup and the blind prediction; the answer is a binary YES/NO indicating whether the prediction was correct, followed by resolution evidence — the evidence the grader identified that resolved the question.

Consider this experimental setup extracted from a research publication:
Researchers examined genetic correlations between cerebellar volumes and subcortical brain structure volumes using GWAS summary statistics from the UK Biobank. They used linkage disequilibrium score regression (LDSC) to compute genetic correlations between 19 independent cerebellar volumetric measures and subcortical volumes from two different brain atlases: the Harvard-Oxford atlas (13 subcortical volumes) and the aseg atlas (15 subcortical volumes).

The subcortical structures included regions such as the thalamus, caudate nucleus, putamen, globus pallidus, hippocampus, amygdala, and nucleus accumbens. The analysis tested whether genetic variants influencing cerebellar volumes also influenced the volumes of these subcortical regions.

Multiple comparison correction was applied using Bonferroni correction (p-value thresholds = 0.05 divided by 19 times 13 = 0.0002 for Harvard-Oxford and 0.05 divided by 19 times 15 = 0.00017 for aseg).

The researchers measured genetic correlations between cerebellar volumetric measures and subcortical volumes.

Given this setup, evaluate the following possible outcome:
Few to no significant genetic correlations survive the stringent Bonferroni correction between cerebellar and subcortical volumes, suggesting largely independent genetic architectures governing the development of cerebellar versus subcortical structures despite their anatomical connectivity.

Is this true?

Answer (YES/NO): NO